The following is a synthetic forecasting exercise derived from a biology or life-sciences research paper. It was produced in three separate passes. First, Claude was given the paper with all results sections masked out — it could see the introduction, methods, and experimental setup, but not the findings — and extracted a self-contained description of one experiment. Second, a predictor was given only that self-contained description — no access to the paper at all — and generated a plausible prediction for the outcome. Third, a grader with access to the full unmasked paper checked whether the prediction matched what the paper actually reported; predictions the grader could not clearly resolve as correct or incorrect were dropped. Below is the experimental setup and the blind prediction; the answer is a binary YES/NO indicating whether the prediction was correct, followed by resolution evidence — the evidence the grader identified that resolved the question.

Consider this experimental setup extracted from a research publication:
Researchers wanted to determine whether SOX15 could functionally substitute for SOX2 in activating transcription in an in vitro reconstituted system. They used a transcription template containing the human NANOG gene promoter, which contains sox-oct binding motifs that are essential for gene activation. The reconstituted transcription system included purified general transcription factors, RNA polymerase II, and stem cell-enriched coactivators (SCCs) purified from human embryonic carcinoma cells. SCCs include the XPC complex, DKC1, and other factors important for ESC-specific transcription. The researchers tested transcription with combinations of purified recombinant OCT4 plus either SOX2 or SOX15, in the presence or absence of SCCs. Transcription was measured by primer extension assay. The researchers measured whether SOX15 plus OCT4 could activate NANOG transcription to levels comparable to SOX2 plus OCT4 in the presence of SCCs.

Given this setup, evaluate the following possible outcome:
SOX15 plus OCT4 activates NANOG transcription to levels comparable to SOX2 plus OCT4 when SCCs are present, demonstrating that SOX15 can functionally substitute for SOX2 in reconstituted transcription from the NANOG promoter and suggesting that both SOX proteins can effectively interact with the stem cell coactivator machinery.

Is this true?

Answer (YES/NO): YES